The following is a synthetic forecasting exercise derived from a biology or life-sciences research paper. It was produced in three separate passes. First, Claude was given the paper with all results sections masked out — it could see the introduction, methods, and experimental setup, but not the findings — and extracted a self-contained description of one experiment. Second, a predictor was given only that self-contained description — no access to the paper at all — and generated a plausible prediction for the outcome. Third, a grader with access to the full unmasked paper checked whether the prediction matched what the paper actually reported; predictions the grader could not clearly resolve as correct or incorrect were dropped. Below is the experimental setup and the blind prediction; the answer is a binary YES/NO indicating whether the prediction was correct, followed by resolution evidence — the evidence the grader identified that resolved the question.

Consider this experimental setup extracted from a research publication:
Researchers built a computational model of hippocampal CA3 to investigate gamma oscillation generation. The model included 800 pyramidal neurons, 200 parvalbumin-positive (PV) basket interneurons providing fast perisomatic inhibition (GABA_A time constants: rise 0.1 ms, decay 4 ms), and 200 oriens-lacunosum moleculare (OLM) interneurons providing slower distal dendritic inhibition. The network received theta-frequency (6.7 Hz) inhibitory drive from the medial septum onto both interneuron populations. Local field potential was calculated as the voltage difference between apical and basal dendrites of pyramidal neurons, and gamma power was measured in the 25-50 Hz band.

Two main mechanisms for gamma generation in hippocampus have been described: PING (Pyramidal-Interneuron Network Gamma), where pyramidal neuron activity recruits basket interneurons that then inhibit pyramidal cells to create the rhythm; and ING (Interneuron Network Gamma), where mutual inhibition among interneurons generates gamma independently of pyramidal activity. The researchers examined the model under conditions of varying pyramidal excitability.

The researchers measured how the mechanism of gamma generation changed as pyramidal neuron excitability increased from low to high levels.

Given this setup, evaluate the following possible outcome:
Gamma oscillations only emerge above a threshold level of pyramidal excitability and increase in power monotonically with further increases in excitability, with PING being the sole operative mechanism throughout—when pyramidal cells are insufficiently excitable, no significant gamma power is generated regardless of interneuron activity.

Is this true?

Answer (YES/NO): NO